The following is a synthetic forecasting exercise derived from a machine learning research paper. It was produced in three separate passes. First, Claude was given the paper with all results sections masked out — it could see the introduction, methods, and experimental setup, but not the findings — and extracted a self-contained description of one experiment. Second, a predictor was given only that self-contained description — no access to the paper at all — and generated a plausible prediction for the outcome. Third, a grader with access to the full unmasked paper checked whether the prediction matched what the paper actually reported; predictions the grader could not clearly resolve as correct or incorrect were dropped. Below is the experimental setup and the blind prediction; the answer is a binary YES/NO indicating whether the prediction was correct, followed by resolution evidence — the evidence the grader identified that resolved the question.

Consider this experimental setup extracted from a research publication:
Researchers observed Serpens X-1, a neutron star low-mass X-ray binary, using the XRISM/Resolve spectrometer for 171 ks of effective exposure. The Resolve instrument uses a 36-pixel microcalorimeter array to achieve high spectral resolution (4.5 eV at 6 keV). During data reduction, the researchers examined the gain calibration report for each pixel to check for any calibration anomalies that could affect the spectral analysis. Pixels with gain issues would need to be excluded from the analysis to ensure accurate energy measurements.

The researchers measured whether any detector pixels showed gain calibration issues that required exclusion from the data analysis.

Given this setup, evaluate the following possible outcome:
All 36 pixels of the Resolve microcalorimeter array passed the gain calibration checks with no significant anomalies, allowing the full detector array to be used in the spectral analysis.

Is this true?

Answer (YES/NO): NO